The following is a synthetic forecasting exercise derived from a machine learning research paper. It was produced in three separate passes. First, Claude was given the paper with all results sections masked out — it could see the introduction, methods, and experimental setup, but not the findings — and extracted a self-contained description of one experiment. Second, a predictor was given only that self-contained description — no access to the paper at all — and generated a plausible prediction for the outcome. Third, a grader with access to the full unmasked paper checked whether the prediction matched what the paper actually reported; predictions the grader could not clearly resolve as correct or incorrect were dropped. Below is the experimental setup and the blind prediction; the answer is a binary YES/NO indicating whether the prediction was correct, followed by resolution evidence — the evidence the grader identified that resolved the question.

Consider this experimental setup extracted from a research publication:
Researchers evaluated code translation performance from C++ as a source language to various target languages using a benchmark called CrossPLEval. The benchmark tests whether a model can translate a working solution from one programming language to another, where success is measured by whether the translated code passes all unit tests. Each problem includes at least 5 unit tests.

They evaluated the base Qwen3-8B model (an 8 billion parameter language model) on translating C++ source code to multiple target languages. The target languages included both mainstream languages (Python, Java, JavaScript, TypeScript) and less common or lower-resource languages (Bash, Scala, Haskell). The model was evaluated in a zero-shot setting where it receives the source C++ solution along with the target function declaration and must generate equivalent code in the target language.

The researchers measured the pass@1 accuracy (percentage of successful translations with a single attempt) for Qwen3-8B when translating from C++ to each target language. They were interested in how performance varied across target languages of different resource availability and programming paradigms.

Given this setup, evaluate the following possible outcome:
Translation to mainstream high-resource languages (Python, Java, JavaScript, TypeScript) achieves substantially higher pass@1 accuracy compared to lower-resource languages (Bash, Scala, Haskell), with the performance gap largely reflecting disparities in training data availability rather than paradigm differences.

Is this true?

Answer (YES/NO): NO